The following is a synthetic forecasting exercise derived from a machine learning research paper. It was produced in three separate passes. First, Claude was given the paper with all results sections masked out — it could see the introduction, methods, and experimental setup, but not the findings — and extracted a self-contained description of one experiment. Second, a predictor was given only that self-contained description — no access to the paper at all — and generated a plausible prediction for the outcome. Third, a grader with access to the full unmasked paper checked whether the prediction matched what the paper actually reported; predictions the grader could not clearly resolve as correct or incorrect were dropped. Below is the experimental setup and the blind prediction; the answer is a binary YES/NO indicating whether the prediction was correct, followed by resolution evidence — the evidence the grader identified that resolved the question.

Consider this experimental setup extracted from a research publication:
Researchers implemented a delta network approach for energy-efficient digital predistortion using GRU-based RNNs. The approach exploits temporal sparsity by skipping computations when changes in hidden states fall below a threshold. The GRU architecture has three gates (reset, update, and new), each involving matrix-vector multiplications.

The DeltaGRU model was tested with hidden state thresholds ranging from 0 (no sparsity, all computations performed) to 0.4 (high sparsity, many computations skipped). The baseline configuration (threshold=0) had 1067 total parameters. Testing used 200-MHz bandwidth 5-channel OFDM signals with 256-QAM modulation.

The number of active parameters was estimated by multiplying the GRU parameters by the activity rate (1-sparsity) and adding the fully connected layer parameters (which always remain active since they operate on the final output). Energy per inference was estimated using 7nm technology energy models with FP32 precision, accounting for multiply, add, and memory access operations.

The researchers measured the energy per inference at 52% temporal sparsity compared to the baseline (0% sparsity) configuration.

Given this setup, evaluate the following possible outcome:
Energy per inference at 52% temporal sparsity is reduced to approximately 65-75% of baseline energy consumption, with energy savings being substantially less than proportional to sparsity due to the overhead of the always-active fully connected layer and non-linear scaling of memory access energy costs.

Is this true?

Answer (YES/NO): NO